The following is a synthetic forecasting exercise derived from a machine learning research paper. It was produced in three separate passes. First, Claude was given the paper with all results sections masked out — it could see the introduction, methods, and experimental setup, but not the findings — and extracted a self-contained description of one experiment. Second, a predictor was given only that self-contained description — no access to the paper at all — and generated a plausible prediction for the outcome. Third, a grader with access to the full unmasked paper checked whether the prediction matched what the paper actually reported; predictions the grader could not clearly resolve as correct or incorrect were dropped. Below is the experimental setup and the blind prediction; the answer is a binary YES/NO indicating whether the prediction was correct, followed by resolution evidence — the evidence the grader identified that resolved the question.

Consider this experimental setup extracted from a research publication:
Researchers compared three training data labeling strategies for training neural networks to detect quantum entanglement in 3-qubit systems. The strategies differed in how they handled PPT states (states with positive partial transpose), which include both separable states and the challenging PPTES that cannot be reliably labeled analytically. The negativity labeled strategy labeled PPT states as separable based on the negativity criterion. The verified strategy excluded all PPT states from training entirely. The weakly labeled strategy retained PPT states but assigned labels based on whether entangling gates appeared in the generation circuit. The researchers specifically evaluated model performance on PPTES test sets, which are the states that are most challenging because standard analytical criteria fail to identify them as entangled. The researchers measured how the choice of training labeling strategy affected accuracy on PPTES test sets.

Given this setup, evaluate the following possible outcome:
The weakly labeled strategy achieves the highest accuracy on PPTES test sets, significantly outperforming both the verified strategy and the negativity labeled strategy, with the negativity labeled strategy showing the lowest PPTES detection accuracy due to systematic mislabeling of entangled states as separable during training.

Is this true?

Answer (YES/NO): NO